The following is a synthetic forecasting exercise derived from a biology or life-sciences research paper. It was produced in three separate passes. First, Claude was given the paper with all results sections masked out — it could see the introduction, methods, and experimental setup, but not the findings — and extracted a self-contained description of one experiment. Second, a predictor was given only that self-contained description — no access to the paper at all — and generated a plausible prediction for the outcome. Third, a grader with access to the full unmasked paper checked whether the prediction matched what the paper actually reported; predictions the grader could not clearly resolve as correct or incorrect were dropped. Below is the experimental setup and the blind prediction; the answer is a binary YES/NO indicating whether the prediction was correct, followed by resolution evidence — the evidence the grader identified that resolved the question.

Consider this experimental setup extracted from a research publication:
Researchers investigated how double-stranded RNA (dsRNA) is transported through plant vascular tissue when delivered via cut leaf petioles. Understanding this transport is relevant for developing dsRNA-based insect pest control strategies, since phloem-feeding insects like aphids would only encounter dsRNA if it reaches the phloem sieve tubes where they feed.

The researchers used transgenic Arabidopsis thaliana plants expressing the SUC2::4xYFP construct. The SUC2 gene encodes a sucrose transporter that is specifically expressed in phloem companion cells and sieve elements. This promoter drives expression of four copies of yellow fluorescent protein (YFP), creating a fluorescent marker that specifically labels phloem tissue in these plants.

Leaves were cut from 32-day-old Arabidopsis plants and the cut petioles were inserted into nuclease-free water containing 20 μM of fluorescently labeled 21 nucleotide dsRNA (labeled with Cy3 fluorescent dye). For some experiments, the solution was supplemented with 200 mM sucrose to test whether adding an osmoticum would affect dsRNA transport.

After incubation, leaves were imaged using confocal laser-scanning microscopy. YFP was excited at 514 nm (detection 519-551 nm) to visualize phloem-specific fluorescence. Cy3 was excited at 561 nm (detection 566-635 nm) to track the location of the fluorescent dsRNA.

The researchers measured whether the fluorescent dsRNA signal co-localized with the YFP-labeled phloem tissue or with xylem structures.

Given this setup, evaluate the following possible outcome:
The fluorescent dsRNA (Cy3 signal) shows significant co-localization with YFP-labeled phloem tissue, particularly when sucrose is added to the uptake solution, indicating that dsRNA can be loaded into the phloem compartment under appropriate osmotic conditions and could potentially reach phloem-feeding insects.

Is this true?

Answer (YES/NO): NO